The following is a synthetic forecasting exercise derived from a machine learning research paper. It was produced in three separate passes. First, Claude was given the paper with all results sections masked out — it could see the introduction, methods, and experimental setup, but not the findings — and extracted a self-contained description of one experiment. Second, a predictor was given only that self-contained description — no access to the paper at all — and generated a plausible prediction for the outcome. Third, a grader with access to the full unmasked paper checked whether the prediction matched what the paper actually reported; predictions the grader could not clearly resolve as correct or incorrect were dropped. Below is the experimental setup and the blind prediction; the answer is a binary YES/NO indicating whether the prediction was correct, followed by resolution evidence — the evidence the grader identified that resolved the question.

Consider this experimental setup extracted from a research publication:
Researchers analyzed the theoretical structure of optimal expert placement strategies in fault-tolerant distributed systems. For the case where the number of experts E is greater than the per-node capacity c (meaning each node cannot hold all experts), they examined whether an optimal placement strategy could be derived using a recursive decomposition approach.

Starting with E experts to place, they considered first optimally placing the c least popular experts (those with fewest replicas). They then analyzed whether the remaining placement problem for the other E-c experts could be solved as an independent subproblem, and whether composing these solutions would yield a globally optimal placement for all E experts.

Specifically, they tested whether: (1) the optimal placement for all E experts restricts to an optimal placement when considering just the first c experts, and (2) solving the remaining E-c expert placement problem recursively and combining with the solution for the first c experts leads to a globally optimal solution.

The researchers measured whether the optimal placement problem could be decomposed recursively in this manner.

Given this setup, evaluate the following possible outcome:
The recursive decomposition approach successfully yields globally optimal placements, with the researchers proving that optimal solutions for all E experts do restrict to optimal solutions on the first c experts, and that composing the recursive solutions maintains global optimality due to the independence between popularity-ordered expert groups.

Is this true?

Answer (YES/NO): YES